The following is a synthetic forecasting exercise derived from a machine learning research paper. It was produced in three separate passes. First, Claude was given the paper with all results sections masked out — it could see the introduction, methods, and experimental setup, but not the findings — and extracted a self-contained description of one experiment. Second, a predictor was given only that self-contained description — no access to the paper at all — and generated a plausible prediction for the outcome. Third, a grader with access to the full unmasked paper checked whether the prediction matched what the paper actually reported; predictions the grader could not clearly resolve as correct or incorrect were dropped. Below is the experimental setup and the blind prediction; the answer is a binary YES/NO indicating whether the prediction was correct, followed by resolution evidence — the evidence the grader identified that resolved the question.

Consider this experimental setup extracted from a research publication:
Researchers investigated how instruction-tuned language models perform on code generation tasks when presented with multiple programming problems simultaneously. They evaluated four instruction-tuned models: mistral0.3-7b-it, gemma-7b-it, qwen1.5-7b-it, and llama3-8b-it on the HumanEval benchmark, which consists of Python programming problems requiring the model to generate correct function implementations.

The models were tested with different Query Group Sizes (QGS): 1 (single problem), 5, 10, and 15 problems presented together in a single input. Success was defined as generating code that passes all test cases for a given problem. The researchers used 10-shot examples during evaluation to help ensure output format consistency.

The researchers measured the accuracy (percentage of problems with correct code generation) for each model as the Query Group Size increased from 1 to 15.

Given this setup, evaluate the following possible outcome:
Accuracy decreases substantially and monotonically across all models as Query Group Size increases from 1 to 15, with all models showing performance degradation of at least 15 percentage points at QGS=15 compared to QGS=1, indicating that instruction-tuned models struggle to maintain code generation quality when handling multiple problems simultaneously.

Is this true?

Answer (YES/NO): NO